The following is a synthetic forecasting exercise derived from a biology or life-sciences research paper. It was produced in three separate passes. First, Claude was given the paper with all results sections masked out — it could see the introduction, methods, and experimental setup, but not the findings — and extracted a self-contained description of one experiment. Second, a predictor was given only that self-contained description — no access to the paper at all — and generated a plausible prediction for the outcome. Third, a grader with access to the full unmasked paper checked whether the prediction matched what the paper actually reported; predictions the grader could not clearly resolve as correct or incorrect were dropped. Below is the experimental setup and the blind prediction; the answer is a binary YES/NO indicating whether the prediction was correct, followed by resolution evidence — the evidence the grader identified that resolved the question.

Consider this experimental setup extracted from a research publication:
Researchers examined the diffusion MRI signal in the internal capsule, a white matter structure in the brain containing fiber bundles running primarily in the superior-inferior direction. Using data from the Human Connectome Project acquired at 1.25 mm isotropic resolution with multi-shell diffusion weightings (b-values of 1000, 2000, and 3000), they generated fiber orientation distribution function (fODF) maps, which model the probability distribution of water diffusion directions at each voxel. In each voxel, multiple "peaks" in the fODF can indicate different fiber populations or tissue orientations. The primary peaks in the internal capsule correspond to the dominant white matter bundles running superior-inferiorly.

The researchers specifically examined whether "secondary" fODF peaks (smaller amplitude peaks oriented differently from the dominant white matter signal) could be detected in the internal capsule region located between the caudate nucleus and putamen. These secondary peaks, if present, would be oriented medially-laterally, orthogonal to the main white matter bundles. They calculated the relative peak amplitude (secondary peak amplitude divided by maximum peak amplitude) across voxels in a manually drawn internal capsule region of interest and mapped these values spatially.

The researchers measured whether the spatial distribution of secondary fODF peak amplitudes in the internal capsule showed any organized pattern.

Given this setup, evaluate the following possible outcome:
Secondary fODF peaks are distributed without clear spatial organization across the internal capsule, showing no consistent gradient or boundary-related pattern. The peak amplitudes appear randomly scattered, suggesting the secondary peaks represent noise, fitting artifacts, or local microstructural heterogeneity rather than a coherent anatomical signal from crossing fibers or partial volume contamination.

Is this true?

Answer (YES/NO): NO